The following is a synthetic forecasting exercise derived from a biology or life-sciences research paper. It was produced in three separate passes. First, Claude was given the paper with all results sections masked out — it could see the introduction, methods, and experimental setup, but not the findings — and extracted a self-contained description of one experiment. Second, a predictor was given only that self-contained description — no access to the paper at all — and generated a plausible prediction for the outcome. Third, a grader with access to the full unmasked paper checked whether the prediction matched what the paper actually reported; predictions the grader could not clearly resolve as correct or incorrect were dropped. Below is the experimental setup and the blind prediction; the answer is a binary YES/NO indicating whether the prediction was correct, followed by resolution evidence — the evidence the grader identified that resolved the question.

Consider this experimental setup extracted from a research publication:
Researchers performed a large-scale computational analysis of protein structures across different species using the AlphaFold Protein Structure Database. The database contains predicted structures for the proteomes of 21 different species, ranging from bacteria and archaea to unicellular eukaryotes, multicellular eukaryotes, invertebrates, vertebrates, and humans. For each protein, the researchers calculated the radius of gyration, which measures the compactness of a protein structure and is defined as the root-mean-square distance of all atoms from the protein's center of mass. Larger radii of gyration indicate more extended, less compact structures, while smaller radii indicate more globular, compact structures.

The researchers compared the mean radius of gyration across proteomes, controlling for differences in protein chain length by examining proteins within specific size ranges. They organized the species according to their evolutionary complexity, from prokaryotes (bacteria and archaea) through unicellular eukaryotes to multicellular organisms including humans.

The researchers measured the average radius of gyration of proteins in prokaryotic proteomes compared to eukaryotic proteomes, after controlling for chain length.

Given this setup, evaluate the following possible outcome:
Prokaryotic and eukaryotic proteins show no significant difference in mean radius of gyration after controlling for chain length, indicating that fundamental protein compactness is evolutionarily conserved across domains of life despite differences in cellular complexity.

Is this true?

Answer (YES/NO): NO